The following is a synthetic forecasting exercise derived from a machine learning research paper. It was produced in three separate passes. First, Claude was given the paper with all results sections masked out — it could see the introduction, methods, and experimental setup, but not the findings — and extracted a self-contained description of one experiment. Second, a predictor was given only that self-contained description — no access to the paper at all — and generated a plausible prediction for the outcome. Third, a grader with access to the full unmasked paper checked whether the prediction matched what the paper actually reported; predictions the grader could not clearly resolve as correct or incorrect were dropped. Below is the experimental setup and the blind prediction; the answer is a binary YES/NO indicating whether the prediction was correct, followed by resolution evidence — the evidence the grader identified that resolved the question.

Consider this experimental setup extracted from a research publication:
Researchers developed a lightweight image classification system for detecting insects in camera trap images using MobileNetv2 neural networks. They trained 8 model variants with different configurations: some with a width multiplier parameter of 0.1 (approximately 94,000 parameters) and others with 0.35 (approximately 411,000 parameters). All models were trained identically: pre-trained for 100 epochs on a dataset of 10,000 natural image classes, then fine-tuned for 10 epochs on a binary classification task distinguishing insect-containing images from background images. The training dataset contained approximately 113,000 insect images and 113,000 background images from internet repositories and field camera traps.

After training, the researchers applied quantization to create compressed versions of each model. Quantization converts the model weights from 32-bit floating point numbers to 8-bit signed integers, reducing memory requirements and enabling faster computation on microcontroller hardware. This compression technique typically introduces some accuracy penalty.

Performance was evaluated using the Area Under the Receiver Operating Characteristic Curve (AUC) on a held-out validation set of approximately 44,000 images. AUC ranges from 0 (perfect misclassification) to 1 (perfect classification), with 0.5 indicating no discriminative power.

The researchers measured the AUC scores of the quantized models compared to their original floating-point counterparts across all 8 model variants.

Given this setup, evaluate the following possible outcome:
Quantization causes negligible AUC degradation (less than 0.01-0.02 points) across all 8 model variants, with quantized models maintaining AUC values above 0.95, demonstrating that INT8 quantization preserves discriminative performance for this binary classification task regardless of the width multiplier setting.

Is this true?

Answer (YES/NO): NO